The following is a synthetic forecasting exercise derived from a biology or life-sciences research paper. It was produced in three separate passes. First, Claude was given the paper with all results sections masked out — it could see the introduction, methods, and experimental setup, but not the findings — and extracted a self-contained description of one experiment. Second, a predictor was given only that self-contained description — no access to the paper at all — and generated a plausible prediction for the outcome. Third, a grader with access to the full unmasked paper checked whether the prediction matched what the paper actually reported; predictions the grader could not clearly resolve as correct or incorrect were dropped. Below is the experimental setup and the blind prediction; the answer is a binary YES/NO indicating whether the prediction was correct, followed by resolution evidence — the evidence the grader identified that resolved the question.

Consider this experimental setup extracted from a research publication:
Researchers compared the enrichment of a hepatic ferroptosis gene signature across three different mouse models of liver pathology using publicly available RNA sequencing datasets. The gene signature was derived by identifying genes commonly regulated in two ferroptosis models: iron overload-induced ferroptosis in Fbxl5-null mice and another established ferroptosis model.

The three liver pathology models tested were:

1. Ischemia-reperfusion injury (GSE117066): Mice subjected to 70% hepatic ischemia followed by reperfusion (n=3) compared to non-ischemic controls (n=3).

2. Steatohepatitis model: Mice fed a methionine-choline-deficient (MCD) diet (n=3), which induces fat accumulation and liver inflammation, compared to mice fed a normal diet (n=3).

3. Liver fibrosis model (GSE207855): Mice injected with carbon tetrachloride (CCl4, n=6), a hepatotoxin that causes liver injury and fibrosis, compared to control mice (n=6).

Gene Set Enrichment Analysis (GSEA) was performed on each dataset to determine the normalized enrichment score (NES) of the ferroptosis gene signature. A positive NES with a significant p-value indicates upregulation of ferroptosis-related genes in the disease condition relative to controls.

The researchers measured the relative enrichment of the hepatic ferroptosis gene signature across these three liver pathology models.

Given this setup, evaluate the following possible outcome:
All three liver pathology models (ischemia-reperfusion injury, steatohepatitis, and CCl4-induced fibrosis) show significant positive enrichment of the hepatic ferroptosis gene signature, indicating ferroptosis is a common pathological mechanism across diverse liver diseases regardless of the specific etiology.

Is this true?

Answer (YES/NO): NO